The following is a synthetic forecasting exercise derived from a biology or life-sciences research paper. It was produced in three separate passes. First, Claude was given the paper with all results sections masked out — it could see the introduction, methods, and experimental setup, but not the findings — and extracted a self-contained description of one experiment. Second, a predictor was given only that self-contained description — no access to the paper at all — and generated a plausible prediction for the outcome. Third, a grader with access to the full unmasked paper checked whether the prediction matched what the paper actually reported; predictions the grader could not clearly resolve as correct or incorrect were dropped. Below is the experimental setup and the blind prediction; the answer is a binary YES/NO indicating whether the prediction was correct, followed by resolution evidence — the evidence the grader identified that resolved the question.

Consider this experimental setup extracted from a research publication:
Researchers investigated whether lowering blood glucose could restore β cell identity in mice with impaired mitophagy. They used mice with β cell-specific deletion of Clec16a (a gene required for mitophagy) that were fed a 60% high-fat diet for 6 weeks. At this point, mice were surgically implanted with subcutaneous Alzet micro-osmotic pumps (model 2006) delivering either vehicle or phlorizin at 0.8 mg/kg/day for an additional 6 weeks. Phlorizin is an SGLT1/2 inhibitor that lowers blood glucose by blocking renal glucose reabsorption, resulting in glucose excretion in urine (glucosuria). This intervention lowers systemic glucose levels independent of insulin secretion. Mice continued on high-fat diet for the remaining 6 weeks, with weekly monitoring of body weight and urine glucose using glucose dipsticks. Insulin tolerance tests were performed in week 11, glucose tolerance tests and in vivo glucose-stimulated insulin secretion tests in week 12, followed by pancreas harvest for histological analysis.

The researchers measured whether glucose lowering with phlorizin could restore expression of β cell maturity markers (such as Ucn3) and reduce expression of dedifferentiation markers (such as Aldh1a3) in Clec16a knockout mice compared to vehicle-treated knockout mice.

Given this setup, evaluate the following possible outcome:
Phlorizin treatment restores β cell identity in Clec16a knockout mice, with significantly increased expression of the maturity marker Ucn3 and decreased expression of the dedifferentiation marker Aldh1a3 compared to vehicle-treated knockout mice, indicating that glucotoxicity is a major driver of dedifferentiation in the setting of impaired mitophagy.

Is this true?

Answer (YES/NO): NO